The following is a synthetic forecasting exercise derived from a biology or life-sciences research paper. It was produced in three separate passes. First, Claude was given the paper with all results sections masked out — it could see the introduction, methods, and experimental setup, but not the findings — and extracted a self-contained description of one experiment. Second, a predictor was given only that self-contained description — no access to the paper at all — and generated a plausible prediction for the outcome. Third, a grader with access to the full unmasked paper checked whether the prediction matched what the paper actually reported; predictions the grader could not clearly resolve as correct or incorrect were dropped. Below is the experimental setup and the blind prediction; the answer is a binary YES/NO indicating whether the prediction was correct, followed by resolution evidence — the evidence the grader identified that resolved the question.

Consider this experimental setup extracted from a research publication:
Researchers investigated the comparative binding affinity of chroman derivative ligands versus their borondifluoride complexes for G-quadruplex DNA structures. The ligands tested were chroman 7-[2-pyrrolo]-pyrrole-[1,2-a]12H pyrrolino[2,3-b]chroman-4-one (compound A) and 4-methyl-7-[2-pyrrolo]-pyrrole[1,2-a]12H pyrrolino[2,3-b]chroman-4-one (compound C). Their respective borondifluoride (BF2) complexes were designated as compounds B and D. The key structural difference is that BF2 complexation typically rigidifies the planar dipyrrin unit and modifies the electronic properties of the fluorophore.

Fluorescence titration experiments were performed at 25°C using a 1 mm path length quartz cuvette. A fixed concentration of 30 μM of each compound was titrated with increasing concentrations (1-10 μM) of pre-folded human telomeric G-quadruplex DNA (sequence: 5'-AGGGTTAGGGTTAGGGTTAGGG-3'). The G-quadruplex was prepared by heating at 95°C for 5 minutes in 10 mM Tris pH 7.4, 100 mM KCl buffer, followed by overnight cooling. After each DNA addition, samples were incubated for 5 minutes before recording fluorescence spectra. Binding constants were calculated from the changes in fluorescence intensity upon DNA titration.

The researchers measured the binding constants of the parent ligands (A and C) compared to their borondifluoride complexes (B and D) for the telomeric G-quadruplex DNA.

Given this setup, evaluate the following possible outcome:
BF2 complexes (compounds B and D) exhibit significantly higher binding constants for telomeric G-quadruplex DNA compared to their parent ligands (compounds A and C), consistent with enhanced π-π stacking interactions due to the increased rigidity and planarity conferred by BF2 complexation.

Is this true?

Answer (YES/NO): NO